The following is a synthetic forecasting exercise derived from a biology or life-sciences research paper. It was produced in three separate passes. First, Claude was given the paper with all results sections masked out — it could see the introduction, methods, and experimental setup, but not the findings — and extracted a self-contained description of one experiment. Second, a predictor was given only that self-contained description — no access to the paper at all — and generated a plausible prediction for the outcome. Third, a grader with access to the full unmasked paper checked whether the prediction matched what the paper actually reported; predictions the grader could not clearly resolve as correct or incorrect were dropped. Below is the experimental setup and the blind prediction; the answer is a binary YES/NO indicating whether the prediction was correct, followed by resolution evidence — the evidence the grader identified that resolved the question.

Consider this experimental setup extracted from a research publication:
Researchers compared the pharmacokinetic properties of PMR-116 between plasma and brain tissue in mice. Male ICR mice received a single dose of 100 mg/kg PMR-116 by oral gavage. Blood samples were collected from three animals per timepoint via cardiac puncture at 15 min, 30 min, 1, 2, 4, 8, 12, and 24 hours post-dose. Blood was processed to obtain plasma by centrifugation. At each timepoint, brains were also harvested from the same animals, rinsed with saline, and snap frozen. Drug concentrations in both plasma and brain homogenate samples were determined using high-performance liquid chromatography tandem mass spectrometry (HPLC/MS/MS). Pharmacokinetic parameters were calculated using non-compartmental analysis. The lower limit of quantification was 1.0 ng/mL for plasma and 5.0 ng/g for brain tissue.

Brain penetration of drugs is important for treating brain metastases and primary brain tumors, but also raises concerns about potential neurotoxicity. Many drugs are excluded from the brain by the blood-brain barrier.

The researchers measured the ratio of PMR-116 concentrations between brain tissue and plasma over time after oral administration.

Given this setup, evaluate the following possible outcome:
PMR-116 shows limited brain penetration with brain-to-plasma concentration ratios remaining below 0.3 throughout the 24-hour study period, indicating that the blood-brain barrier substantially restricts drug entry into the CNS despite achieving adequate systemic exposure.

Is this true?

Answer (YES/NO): NO